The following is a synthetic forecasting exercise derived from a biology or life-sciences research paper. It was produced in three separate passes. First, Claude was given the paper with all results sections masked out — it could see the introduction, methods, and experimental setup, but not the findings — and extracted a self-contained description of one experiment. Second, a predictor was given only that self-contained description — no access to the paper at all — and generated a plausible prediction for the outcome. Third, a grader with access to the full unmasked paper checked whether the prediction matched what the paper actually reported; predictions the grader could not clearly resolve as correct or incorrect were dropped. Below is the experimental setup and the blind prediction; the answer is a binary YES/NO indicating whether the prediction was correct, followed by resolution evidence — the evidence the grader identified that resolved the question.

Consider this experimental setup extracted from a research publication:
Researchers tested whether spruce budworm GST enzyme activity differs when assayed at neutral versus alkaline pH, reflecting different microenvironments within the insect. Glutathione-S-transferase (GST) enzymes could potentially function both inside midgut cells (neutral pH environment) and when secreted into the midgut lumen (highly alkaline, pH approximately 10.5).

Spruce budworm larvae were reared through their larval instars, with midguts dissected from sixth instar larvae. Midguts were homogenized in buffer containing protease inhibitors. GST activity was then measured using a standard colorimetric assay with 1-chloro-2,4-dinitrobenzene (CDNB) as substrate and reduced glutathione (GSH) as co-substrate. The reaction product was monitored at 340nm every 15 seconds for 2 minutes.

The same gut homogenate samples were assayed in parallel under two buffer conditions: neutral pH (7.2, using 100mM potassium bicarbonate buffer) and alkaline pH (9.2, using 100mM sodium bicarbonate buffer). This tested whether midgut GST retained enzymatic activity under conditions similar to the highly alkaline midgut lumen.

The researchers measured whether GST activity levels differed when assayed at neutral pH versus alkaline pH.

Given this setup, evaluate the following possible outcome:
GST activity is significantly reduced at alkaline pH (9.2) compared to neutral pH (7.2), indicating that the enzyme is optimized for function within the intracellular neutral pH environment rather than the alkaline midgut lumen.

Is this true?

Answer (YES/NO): NO